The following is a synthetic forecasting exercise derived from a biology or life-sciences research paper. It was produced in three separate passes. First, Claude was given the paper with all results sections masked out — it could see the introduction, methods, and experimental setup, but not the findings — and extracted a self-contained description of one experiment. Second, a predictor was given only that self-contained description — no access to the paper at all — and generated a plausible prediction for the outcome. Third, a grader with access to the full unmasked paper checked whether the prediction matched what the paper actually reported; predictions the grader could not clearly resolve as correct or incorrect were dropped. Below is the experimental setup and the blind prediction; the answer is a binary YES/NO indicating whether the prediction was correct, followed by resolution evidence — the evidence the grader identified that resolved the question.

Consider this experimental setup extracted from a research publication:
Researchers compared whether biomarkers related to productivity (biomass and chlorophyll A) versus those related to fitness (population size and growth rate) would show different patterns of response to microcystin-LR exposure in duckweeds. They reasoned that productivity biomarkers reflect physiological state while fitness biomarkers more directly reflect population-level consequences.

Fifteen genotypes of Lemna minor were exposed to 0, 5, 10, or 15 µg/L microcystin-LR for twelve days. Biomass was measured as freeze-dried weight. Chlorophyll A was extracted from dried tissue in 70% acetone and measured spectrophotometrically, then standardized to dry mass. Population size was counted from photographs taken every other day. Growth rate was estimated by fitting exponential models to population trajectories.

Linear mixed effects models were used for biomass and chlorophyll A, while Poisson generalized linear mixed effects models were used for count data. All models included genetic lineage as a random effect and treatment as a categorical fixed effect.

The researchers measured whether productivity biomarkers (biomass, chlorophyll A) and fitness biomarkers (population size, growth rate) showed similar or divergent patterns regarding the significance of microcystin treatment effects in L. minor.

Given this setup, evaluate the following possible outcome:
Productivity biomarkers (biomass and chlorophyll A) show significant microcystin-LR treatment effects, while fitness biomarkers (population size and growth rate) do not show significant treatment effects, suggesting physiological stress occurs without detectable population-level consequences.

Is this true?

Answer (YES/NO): NO